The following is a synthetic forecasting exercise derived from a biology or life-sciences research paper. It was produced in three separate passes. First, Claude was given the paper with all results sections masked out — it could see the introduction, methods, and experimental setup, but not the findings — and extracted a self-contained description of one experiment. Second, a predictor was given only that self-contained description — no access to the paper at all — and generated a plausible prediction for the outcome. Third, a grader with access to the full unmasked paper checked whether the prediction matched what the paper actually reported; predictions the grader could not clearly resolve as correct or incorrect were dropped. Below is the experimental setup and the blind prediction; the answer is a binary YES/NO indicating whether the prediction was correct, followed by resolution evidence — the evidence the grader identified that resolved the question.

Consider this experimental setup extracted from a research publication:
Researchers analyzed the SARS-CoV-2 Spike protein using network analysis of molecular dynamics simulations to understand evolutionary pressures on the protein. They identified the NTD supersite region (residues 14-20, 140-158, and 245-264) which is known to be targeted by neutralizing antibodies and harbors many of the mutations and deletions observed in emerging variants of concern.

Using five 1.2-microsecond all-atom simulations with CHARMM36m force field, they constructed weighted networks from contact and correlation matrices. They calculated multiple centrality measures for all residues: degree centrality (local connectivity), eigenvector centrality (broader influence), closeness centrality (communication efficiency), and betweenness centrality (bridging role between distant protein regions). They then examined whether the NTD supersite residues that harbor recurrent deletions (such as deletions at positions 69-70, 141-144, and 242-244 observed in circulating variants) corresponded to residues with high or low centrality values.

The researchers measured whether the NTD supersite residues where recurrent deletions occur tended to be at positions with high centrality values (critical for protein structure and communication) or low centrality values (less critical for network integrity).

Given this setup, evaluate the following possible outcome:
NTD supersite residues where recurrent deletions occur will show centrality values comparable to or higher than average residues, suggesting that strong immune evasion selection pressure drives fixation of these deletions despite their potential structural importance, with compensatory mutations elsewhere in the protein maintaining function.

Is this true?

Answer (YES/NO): NO